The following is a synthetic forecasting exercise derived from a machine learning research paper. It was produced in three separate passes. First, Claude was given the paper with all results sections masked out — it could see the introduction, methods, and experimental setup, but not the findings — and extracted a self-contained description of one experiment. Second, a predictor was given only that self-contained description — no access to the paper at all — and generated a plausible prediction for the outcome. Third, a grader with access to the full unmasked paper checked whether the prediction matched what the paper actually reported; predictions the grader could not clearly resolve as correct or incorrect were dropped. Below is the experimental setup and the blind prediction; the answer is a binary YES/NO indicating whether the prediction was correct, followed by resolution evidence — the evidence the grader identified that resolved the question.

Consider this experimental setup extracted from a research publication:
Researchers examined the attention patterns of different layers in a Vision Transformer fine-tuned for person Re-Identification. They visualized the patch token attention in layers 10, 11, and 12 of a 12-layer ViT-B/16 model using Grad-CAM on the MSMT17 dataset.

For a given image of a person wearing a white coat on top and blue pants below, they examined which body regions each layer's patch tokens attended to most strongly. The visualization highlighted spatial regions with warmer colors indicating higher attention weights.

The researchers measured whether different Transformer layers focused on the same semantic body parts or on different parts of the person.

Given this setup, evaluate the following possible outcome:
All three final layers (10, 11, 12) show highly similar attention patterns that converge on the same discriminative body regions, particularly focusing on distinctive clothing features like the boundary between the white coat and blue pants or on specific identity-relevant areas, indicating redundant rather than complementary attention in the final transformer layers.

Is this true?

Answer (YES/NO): NO